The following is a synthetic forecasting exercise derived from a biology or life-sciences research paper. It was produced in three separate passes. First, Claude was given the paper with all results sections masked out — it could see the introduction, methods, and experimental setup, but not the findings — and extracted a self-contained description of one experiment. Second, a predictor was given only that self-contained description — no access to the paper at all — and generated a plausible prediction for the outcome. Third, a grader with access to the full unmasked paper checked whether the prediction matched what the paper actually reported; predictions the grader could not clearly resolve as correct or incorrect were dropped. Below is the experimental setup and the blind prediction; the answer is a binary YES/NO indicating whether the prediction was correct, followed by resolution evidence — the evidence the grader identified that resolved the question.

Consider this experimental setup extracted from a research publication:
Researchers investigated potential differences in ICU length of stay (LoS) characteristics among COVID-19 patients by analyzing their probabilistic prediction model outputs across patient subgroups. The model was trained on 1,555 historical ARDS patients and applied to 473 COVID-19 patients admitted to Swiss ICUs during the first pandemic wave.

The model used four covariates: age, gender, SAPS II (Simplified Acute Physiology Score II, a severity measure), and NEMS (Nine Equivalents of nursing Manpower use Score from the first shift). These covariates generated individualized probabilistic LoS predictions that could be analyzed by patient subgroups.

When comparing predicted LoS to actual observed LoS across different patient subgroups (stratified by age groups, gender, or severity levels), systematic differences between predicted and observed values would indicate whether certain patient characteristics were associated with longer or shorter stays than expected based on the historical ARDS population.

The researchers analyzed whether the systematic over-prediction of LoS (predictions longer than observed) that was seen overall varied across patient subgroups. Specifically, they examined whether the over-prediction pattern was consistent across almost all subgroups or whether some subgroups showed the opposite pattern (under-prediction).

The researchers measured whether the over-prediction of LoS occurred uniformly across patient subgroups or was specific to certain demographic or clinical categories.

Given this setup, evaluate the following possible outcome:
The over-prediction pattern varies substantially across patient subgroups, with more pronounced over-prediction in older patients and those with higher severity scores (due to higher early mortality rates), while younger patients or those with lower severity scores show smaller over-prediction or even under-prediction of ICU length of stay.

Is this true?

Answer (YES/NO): NO